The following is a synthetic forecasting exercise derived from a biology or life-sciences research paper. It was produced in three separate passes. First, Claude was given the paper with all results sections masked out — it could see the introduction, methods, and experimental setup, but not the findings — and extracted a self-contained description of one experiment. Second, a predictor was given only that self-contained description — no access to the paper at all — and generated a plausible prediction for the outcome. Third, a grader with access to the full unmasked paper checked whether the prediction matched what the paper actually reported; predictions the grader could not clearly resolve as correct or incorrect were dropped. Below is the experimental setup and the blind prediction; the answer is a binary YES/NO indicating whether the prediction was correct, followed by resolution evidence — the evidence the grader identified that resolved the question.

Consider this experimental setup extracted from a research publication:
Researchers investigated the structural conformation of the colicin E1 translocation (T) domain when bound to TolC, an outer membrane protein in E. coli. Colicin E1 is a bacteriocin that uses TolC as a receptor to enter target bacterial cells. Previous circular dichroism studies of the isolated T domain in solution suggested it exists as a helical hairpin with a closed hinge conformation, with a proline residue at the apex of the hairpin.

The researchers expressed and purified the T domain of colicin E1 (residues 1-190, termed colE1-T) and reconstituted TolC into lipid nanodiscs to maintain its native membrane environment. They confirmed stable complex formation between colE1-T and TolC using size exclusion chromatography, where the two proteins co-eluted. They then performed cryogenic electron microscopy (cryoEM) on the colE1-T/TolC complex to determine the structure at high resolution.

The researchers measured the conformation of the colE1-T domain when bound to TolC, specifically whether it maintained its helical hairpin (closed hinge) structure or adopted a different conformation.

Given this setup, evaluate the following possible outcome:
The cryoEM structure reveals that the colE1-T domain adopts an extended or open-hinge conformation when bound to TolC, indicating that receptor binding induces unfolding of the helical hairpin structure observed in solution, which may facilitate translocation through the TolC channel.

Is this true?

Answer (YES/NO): YES